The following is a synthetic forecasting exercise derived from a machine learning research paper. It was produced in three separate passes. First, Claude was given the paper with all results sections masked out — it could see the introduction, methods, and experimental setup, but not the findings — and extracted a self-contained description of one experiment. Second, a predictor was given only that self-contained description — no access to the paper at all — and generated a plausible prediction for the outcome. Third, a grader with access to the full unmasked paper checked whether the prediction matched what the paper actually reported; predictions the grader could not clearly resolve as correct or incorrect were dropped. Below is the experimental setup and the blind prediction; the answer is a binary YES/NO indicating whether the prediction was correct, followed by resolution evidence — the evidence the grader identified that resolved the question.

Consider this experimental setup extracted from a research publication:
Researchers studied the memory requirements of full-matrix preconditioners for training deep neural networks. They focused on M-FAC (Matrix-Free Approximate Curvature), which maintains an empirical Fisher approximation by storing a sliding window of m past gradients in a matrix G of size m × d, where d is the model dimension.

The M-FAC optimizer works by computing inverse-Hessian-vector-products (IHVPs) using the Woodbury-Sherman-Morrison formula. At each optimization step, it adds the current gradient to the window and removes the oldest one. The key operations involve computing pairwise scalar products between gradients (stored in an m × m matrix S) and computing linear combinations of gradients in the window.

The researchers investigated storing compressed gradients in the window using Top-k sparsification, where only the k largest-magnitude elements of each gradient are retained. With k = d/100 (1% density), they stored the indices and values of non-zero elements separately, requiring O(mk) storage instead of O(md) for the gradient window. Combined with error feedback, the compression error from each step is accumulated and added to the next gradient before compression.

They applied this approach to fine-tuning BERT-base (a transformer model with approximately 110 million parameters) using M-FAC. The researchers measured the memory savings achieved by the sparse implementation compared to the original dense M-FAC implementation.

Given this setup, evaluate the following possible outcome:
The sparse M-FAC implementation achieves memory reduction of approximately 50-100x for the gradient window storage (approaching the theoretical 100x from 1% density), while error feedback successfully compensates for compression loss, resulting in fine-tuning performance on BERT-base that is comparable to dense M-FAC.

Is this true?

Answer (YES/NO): NO